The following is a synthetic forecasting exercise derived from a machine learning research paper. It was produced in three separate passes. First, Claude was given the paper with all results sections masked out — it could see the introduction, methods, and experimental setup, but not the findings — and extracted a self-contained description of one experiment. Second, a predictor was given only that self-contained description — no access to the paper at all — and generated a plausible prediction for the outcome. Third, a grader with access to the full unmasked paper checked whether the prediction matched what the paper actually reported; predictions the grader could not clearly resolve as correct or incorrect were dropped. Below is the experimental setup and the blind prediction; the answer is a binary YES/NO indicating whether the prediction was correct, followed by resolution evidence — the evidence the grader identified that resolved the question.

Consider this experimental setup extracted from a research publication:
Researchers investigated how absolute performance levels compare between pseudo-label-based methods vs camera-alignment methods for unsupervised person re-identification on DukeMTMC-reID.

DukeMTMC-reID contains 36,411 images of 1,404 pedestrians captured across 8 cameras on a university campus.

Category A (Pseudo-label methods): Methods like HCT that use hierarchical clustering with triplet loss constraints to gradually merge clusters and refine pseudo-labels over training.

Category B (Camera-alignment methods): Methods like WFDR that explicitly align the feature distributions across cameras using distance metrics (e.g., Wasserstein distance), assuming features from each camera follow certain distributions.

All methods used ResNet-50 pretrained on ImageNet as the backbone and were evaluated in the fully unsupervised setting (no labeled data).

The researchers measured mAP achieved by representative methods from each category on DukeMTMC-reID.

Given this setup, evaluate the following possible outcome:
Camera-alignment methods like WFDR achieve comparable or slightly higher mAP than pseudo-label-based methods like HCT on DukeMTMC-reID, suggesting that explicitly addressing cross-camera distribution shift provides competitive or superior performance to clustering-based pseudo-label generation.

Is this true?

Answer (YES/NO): NO